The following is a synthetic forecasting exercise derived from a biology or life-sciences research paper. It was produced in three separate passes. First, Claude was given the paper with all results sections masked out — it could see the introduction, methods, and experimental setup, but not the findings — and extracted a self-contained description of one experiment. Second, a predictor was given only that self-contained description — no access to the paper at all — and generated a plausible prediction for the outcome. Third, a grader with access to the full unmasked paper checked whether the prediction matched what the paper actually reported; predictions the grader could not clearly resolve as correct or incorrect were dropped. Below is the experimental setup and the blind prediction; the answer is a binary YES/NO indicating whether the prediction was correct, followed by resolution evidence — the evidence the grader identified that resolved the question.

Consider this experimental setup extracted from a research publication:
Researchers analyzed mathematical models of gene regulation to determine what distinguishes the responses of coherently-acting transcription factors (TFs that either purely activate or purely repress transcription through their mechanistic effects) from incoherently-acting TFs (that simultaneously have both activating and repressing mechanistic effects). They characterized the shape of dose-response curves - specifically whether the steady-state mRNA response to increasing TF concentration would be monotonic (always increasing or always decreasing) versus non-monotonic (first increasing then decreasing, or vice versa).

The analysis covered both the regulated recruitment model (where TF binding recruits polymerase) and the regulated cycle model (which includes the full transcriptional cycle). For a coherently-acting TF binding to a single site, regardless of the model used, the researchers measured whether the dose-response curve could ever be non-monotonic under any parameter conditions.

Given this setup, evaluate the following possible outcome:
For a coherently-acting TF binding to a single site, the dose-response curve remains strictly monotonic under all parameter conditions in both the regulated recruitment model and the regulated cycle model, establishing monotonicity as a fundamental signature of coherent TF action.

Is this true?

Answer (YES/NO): YES